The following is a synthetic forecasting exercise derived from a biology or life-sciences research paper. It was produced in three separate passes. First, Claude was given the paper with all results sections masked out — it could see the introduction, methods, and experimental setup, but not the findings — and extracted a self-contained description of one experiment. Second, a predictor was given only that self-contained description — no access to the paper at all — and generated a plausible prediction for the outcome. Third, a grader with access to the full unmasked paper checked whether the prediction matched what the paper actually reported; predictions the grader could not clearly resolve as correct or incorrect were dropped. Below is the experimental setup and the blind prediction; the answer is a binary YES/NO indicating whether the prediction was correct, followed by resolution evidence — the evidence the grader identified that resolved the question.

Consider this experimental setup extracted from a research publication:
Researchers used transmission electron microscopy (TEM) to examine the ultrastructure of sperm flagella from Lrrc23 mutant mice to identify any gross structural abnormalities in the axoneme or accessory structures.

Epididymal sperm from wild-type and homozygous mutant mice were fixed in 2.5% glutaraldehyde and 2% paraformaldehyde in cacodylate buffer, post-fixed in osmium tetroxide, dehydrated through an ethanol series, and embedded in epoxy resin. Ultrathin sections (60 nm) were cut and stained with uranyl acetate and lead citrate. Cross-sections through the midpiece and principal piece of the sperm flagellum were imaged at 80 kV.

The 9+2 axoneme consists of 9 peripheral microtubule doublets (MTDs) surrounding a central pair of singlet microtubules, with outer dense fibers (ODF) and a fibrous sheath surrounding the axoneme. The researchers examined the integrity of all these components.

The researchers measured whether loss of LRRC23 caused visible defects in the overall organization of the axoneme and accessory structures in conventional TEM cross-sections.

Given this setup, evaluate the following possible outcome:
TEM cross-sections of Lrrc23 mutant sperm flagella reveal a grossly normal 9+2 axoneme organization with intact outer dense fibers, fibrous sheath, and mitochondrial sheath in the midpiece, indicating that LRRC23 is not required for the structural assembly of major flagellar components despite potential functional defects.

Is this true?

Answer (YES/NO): YES